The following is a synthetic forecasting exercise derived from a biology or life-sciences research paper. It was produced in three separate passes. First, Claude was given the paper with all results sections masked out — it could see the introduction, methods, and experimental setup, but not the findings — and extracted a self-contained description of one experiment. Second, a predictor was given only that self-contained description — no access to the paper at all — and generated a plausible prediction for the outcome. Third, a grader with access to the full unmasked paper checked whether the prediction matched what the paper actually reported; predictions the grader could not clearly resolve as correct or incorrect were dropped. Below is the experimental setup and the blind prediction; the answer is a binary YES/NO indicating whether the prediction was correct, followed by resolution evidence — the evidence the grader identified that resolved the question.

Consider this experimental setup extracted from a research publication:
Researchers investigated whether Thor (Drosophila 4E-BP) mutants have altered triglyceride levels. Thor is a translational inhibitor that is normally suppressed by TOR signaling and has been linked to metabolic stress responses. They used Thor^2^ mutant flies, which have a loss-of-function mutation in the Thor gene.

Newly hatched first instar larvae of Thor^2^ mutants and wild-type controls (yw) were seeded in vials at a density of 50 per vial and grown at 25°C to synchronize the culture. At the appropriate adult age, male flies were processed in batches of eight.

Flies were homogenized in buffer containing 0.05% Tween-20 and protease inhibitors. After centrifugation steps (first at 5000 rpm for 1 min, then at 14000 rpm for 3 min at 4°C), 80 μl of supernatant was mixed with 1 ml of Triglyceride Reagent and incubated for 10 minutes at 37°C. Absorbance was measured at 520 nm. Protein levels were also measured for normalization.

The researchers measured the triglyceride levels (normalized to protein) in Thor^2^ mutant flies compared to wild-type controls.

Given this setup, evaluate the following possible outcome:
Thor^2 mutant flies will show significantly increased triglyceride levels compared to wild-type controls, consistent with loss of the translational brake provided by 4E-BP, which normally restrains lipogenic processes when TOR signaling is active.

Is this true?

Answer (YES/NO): NO